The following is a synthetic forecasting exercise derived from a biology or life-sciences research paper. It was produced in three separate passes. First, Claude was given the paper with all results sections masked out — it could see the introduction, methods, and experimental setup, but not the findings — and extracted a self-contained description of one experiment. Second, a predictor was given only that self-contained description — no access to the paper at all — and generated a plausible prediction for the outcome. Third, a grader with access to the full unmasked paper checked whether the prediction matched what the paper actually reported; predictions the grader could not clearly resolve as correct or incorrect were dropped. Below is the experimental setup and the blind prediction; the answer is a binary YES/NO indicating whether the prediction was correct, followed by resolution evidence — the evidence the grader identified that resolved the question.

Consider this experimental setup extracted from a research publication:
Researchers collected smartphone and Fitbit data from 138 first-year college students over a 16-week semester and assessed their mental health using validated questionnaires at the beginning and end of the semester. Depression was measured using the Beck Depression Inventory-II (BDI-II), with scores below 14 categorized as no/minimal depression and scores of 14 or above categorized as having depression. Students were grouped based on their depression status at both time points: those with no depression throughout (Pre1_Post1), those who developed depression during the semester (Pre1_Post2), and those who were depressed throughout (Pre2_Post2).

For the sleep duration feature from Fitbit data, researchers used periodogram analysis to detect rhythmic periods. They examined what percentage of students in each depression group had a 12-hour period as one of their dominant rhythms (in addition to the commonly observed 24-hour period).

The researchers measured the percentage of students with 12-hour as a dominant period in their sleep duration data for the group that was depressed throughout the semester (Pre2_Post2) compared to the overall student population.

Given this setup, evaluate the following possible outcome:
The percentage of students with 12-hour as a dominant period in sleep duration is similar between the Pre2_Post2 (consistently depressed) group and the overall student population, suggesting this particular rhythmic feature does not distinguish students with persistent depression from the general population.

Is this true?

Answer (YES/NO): NO